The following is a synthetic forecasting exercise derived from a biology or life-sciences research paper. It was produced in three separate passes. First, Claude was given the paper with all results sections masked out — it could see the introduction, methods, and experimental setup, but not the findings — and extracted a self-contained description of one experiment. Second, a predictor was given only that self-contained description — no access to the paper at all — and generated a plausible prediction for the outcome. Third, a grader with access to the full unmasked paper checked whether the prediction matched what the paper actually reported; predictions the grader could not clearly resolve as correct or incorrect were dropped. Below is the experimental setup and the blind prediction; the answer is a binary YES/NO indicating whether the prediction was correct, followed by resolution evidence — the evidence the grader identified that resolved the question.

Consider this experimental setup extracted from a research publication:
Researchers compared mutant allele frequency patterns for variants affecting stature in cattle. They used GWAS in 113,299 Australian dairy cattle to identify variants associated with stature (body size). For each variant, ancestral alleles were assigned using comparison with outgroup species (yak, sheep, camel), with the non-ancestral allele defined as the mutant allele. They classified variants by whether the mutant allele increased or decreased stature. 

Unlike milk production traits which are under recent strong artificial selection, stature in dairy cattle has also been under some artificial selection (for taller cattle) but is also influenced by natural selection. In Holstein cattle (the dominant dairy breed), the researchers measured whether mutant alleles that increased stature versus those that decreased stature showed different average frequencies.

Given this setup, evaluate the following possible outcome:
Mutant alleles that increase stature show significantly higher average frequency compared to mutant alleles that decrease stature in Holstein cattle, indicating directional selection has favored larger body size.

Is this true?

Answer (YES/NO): YES